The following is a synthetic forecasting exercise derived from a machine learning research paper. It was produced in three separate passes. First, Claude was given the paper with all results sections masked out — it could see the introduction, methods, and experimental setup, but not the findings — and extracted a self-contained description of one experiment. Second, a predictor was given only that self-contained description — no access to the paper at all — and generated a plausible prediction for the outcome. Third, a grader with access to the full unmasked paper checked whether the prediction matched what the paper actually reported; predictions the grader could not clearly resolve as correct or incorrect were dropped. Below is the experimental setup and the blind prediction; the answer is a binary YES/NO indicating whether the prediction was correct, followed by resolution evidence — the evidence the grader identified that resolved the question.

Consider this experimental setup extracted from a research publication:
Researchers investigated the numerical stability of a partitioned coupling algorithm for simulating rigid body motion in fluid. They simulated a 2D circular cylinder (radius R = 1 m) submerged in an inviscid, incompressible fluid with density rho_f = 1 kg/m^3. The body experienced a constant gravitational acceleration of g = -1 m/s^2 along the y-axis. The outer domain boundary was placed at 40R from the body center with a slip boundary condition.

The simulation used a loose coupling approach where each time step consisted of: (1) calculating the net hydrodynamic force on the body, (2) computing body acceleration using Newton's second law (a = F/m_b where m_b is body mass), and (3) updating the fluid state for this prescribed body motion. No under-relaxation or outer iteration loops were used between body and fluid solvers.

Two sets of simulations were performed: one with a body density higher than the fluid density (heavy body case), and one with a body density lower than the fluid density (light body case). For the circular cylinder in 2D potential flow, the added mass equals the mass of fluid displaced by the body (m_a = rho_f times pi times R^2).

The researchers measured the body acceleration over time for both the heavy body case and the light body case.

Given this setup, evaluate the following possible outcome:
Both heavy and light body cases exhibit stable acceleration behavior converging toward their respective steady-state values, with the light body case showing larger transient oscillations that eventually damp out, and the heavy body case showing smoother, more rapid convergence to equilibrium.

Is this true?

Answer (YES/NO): NO